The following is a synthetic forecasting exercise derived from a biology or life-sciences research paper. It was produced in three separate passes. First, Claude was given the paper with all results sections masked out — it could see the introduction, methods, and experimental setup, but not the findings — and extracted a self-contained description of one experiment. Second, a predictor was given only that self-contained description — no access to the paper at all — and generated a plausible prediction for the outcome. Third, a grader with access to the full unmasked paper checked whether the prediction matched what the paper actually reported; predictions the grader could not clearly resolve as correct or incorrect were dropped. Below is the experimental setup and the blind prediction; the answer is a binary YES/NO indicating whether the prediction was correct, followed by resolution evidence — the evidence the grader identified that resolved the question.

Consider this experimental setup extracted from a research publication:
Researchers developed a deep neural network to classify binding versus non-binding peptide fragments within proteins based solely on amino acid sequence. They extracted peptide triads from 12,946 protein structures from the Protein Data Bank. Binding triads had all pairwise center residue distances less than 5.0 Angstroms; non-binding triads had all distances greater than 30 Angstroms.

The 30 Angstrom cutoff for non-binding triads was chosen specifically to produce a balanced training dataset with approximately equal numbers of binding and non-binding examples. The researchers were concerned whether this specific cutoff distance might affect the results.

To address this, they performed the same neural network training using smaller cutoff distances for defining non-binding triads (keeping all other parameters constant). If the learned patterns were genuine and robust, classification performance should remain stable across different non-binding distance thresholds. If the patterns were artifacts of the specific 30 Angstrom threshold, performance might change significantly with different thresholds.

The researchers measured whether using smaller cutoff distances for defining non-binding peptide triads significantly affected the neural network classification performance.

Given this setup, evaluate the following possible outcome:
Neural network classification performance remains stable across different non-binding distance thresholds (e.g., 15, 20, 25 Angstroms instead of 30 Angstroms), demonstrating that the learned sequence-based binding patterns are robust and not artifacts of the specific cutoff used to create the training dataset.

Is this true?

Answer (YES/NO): YES